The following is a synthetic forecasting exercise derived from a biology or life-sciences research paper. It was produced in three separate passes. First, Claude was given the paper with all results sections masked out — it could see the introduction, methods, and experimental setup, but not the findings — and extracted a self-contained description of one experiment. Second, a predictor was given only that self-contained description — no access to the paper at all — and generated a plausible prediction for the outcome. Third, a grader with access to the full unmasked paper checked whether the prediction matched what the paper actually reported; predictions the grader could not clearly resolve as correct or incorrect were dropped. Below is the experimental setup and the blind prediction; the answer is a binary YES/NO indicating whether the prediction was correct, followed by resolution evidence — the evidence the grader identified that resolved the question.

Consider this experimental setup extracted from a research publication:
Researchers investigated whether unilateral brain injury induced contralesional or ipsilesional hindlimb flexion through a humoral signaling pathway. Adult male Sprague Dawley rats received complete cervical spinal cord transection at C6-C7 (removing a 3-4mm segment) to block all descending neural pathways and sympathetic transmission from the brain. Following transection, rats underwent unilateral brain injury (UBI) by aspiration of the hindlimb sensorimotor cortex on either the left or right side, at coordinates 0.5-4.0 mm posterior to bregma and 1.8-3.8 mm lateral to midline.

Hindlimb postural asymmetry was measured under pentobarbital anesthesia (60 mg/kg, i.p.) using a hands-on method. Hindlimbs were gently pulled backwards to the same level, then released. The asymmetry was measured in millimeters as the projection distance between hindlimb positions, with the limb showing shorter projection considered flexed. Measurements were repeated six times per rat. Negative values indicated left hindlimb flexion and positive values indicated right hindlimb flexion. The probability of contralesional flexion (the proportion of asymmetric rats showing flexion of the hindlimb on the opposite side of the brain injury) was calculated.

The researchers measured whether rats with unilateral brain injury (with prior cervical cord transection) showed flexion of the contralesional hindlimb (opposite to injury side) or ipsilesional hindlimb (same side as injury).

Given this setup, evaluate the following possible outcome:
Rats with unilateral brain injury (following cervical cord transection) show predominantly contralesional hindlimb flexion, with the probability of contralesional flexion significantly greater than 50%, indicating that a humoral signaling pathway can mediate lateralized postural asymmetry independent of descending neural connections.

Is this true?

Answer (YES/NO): YES